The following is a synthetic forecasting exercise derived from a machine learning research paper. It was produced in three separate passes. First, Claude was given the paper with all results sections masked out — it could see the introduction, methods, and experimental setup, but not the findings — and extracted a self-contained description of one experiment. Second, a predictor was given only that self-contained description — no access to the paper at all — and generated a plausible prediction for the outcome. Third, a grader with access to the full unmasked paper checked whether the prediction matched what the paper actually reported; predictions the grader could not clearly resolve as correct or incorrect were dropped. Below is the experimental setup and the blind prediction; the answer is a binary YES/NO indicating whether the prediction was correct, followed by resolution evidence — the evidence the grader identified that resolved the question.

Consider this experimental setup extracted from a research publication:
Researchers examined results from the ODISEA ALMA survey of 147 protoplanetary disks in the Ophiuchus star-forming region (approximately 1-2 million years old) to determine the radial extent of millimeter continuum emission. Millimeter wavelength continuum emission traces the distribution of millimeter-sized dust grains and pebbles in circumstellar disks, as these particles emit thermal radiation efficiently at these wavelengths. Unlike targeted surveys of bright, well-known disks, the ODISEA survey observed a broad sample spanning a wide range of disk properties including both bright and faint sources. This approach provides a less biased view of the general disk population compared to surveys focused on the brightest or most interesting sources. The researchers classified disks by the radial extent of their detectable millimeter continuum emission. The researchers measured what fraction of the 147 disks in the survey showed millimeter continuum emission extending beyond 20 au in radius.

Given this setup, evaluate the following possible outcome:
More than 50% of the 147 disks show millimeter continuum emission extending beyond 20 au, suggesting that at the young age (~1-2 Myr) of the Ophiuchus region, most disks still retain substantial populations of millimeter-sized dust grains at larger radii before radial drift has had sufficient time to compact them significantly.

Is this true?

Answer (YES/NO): NO